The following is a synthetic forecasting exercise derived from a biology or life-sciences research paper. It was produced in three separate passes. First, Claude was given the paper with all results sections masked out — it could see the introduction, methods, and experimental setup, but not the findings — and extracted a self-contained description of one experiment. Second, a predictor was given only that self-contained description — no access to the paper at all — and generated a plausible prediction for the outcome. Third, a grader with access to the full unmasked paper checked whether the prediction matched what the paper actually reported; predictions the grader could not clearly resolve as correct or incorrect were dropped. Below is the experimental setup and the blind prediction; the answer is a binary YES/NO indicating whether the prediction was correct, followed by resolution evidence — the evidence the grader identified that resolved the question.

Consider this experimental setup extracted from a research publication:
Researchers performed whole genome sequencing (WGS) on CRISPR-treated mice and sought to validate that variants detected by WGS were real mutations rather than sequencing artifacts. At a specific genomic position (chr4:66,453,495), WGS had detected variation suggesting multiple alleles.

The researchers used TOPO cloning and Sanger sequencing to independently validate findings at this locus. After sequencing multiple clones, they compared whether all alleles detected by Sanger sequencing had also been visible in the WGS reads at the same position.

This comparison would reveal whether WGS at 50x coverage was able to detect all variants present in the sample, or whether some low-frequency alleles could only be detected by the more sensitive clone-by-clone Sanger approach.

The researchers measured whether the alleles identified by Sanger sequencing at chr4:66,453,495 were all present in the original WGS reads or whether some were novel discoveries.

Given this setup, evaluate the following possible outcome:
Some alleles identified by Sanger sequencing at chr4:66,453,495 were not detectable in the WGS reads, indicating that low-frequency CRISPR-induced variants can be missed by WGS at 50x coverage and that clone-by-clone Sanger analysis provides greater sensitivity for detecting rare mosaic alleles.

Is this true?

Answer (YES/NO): YES